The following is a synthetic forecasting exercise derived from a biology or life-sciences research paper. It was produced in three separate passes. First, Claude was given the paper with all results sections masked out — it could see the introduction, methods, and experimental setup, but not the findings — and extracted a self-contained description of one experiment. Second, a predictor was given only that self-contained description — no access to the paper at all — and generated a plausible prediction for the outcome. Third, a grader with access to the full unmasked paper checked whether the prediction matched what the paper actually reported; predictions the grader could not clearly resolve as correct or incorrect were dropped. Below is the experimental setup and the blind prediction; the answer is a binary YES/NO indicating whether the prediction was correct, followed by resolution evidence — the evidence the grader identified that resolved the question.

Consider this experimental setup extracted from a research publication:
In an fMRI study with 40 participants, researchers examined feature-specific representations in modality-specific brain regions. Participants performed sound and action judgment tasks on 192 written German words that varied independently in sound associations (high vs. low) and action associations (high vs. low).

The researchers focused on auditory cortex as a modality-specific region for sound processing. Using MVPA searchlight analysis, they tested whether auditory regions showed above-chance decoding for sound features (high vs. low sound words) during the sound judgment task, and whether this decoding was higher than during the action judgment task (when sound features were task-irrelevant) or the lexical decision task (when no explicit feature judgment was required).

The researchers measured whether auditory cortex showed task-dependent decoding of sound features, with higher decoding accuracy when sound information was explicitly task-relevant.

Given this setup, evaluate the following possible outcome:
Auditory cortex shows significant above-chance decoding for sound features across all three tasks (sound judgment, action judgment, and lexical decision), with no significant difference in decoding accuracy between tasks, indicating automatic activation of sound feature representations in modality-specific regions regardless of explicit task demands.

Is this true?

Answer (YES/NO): NO